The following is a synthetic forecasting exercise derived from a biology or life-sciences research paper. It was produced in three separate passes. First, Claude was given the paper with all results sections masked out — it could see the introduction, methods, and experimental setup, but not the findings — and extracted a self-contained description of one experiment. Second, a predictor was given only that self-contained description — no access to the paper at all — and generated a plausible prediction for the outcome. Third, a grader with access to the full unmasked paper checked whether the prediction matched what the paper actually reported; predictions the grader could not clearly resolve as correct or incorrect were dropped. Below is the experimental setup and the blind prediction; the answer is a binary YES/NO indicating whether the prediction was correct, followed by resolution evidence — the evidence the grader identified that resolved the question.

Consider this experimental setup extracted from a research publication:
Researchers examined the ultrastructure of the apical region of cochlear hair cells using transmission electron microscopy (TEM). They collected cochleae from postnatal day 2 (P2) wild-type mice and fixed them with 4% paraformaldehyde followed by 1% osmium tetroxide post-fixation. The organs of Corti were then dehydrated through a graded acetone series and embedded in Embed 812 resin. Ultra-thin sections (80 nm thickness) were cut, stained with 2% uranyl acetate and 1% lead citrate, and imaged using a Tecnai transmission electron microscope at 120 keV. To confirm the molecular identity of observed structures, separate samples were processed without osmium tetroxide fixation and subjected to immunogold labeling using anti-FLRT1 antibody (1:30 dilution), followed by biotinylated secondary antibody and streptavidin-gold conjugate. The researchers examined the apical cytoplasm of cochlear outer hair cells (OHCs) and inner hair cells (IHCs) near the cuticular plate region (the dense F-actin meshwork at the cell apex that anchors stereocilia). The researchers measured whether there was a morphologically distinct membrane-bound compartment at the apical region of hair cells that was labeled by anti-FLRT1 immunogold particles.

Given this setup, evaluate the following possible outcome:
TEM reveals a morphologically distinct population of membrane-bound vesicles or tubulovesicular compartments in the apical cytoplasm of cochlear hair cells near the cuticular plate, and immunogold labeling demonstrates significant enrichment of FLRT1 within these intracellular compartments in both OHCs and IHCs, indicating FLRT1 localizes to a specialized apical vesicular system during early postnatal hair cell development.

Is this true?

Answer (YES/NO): NO